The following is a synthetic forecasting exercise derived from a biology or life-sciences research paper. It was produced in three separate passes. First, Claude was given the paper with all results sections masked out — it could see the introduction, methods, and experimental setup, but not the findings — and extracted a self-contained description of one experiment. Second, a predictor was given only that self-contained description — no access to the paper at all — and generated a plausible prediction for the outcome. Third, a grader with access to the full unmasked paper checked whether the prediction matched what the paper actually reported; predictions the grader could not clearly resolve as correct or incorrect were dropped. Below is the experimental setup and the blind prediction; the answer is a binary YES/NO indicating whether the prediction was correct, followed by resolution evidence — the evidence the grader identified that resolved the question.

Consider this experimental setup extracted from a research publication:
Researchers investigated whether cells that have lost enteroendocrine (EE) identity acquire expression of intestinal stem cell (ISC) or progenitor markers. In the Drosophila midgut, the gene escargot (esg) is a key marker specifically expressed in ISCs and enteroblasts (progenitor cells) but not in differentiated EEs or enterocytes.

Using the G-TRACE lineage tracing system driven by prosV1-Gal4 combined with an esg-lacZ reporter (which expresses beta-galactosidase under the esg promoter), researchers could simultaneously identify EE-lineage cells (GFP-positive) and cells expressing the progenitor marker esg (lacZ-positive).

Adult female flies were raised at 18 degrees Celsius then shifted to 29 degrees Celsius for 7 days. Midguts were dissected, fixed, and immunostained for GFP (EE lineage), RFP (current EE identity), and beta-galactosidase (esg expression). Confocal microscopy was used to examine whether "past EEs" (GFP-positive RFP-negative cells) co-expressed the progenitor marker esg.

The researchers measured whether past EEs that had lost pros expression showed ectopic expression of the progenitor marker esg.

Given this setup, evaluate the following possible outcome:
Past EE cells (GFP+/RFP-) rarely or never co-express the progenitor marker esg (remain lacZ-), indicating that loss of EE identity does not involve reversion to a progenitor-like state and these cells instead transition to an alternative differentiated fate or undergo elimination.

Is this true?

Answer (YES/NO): NO